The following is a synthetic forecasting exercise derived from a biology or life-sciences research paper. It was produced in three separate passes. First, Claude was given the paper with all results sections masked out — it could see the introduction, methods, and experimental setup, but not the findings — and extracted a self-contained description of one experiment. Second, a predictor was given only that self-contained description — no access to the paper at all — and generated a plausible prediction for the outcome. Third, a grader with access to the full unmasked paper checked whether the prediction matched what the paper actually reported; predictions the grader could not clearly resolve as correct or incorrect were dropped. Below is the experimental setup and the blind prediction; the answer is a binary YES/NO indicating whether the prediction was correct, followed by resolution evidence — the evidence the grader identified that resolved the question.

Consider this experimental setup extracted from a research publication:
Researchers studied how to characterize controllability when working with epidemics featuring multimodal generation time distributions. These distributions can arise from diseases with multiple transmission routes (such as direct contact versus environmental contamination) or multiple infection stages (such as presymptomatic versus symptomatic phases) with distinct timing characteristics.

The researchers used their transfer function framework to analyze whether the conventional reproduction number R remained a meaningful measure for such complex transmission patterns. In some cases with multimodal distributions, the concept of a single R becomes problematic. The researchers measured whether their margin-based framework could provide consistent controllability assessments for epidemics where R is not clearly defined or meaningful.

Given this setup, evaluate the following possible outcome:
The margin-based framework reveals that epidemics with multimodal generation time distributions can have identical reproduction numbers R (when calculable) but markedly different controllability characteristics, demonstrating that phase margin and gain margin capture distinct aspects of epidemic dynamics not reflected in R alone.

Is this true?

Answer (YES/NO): YES